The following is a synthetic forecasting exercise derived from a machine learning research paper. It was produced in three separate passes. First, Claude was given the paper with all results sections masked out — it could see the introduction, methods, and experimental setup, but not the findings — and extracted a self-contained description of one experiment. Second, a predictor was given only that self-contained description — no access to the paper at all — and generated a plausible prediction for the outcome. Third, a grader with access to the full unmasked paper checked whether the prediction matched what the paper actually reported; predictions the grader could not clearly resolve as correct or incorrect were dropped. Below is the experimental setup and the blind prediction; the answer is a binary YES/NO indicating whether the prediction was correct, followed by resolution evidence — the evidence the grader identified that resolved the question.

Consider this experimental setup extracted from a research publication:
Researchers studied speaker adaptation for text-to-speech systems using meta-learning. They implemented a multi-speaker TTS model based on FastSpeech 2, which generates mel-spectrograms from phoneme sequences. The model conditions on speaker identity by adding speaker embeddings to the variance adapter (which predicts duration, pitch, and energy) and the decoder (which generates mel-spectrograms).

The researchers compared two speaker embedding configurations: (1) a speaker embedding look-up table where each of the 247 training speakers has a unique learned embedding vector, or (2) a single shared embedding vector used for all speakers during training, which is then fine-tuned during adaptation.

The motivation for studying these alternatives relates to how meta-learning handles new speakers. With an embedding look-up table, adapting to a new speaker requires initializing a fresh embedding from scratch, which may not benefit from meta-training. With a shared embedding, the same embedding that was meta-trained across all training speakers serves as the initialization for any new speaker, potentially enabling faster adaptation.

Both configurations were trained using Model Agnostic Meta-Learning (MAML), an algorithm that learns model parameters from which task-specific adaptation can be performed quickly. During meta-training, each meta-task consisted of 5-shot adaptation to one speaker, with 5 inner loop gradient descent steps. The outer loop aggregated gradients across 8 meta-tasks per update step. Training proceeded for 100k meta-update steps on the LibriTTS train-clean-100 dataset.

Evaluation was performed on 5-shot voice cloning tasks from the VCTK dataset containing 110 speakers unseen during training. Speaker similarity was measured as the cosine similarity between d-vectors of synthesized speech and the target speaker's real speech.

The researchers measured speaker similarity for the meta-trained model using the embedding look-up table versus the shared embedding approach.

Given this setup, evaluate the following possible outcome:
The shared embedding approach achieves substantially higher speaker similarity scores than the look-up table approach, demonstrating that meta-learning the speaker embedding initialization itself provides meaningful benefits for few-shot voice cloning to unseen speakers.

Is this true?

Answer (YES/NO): NO